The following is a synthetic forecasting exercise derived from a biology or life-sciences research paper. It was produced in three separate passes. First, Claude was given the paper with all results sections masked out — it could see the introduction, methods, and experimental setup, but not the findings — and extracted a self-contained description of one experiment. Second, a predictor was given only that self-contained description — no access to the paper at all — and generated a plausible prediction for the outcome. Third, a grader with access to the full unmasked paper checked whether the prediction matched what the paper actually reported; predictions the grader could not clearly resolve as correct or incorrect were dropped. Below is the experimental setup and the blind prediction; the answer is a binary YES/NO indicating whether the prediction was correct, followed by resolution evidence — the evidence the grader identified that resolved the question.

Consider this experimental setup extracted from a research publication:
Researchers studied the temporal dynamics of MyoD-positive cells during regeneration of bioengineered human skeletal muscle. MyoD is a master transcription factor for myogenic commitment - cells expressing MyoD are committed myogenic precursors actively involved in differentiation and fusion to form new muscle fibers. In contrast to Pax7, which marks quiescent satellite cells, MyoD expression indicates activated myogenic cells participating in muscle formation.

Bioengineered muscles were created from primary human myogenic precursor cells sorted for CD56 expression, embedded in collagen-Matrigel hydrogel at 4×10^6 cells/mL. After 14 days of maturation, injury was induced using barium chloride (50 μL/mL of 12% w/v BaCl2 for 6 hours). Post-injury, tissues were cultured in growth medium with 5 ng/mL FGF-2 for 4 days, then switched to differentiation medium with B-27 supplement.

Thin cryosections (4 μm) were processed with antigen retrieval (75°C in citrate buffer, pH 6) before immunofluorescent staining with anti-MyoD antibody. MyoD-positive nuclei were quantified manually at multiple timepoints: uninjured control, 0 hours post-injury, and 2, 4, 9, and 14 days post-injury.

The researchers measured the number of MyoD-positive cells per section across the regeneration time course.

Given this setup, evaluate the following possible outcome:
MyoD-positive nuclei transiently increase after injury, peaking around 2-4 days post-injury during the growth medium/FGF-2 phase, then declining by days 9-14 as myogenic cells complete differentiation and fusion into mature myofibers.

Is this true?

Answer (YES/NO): NO